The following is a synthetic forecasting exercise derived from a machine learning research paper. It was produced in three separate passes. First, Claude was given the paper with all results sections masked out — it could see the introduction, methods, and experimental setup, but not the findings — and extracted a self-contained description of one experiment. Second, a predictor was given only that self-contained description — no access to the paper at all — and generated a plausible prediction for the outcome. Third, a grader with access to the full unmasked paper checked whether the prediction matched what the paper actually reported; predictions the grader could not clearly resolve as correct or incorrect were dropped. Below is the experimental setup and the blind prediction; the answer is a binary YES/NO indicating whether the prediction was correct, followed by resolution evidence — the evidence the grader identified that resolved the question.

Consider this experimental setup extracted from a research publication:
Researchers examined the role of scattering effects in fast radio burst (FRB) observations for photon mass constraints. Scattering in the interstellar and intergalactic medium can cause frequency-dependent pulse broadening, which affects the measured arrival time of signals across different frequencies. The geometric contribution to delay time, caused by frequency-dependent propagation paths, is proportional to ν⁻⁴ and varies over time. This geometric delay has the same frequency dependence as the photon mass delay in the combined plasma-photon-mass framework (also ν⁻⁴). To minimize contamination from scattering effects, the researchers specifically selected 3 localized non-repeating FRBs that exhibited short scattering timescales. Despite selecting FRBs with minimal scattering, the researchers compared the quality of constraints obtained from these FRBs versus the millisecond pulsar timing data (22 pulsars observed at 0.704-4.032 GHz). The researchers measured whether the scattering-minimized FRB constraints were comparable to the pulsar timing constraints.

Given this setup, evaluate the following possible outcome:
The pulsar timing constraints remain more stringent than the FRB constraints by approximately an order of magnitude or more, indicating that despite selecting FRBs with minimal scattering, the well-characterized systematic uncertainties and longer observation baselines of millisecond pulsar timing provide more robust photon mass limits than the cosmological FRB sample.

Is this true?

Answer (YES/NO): YES